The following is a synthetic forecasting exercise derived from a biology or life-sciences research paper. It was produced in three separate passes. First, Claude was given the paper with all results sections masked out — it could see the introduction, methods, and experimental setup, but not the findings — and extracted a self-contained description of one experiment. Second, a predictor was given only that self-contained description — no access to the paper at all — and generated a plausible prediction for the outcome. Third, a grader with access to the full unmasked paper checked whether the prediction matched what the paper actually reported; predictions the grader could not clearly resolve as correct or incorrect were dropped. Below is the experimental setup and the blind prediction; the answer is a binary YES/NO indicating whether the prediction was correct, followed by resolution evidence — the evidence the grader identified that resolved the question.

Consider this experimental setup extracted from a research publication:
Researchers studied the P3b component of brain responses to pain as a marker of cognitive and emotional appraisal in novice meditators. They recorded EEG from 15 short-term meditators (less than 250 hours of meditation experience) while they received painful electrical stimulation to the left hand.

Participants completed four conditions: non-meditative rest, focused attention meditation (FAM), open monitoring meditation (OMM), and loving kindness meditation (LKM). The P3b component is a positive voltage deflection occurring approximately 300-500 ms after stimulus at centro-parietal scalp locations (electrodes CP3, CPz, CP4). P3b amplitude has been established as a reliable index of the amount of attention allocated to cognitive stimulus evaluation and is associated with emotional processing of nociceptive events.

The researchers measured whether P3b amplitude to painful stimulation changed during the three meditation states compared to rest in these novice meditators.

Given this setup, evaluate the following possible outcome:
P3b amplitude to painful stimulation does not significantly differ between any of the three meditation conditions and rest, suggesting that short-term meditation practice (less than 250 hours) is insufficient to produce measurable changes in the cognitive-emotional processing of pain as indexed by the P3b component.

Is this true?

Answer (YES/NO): NO